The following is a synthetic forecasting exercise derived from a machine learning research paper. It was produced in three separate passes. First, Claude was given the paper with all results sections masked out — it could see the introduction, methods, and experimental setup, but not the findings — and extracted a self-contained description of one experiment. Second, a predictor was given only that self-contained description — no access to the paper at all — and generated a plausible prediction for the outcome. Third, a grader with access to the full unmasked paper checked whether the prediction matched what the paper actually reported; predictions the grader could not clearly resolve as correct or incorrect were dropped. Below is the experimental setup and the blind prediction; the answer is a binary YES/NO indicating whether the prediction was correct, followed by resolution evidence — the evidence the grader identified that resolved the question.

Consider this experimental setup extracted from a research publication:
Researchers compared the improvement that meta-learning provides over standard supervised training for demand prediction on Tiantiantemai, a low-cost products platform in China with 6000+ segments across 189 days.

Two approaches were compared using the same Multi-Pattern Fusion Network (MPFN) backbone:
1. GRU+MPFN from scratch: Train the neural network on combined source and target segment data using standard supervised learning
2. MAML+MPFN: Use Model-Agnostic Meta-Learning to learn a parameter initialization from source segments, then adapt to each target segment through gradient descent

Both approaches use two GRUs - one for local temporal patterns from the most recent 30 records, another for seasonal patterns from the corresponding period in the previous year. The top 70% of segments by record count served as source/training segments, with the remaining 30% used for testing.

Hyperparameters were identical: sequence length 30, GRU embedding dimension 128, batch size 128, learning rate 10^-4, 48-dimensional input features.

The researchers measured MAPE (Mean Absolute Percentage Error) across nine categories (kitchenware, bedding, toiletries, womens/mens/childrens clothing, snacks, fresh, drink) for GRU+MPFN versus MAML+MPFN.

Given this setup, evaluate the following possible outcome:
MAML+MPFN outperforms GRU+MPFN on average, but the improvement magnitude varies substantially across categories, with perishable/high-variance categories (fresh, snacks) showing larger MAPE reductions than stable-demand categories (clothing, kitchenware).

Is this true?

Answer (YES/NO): NO